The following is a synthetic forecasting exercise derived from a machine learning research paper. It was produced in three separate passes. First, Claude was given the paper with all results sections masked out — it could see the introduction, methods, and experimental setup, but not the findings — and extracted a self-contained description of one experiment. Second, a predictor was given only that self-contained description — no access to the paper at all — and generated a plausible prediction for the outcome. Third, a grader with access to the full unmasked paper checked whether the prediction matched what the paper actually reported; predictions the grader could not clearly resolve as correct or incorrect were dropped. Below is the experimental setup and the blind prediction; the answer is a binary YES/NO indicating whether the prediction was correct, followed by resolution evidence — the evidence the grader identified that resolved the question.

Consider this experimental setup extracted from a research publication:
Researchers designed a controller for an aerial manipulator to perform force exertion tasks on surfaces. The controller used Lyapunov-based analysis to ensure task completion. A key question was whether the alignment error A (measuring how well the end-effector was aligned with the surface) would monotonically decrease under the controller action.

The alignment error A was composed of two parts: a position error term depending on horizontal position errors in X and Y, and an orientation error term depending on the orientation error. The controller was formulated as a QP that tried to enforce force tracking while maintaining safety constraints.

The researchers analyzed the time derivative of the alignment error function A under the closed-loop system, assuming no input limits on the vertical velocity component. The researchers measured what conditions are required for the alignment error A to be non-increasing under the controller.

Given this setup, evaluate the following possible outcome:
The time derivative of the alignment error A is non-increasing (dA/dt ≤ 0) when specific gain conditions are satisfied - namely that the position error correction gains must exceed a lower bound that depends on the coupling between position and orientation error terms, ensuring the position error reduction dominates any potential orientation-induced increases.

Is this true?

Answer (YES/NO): NO